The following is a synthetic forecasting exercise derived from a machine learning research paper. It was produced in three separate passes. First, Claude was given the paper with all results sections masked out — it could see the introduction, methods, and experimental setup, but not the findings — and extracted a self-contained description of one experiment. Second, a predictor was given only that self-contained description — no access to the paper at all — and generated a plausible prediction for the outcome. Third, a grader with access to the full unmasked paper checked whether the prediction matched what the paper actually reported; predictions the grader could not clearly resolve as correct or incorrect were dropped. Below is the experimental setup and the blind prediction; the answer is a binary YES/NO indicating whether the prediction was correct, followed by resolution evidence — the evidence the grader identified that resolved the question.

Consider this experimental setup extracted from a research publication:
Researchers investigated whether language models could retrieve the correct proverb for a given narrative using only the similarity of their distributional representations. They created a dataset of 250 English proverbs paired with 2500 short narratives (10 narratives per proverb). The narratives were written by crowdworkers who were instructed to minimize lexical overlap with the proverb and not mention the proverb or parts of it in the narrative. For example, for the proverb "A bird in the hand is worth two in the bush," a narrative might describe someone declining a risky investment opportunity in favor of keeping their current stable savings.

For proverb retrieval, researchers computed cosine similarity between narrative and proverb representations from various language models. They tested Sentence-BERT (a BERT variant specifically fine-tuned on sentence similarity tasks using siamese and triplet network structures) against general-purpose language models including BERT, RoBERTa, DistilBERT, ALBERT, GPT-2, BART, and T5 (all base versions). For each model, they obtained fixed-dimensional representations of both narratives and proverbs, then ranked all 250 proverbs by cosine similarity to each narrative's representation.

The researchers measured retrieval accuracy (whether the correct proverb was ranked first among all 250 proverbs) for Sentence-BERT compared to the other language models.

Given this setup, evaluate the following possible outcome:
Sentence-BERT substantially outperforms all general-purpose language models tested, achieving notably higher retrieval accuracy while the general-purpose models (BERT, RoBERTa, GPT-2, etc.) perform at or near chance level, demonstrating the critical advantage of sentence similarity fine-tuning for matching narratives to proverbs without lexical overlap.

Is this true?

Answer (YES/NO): NO